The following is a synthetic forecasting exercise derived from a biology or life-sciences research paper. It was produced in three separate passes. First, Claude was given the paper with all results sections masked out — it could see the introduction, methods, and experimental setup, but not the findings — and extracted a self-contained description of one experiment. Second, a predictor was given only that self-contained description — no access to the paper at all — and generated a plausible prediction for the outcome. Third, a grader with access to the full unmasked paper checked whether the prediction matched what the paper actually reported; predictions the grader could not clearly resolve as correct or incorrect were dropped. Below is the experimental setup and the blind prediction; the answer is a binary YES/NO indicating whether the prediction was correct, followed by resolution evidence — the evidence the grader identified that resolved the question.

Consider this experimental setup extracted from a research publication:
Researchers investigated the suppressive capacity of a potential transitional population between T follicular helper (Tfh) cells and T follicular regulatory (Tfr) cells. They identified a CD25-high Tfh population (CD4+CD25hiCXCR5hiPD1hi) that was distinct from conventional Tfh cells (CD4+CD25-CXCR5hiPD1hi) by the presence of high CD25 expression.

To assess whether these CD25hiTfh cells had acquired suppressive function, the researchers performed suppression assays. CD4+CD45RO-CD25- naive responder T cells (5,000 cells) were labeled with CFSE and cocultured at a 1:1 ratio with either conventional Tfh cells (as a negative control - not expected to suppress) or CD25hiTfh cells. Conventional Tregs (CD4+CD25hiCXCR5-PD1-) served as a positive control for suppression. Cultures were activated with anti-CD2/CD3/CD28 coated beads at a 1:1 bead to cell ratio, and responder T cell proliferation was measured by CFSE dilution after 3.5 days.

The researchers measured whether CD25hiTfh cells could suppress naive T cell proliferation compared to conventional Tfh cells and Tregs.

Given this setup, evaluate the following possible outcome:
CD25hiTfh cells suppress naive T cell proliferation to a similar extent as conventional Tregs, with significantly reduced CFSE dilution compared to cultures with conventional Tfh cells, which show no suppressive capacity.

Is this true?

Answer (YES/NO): NO